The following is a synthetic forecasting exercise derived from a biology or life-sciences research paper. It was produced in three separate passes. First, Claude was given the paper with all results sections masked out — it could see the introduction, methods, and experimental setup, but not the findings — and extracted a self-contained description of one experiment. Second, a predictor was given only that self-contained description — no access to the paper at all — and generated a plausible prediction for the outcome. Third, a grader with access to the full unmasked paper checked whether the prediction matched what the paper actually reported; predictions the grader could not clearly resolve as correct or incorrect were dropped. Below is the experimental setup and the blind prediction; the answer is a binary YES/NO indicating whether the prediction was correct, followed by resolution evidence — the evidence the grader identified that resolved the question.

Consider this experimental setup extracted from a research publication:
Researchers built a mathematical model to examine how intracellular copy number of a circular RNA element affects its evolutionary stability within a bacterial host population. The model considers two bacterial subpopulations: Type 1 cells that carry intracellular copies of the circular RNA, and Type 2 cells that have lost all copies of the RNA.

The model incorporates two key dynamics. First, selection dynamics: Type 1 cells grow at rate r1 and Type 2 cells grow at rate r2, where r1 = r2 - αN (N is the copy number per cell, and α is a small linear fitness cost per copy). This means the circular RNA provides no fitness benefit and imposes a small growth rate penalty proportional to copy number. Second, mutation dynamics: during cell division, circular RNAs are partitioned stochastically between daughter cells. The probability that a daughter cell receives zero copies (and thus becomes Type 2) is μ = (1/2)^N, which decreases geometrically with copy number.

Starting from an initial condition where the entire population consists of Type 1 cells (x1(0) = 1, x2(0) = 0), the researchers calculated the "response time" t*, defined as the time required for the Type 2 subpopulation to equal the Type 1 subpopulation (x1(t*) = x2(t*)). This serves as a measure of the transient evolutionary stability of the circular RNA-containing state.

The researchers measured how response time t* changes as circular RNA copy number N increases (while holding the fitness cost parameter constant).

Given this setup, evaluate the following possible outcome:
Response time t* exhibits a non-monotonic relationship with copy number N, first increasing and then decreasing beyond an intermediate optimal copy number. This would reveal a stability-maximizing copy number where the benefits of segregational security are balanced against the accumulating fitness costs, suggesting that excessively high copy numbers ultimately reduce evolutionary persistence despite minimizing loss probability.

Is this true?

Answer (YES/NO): NO